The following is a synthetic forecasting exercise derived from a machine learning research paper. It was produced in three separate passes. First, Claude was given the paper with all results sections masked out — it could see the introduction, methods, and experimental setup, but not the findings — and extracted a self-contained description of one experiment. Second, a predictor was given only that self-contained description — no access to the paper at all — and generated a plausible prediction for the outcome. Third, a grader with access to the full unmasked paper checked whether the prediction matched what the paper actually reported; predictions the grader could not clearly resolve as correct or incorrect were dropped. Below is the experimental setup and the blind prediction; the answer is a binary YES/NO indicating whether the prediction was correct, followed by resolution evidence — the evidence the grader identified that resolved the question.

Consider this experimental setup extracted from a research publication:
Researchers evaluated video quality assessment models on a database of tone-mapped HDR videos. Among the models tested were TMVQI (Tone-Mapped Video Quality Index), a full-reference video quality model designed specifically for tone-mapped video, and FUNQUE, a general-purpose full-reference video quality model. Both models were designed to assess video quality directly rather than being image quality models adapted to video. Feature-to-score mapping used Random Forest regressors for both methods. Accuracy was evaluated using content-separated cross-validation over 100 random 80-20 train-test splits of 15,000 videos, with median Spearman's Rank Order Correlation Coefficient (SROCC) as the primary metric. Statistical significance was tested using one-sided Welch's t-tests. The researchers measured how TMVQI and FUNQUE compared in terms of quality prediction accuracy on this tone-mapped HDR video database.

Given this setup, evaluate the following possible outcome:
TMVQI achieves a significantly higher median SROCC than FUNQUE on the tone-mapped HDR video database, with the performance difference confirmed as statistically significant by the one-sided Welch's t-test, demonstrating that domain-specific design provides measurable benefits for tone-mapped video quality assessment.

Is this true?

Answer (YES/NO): NO